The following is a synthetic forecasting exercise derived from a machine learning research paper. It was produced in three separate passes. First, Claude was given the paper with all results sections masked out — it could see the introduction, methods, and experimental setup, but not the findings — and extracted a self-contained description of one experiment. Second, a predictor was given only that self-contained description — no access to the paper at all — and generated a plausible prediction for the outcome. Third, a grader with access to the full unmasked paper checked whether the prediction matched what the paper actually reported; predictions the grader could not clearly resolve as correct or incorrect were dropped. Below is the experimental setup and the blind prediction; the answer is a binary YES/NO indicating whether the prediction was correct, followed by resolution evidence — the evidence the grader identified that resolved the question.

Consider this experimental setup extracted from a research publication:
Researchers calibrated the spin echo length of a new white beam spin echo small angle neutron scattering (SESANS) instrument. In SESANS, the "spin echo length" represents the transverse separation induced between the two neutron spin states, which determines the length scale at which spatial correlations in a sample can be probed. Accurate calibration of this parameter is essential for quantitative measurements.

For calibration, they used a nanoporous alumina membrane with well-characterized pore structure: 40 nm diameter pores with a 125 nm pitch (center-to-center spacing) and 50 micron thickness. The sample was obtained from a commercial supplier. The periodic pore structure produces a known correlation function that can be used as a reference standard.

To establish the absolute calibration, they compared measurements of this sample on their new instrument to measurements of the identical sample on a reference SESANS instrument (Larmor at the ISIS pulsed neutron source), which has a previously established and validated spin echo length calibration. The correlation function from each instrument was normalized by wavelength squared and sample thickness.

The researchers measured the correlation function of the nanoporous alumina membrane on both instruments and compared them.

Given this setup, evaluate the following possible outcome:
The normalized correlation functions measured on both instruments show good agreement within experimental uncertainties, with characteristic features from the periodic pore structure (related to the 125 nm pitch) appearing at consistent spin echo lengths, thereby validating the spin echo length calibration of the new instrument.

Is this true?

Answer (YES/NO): NO